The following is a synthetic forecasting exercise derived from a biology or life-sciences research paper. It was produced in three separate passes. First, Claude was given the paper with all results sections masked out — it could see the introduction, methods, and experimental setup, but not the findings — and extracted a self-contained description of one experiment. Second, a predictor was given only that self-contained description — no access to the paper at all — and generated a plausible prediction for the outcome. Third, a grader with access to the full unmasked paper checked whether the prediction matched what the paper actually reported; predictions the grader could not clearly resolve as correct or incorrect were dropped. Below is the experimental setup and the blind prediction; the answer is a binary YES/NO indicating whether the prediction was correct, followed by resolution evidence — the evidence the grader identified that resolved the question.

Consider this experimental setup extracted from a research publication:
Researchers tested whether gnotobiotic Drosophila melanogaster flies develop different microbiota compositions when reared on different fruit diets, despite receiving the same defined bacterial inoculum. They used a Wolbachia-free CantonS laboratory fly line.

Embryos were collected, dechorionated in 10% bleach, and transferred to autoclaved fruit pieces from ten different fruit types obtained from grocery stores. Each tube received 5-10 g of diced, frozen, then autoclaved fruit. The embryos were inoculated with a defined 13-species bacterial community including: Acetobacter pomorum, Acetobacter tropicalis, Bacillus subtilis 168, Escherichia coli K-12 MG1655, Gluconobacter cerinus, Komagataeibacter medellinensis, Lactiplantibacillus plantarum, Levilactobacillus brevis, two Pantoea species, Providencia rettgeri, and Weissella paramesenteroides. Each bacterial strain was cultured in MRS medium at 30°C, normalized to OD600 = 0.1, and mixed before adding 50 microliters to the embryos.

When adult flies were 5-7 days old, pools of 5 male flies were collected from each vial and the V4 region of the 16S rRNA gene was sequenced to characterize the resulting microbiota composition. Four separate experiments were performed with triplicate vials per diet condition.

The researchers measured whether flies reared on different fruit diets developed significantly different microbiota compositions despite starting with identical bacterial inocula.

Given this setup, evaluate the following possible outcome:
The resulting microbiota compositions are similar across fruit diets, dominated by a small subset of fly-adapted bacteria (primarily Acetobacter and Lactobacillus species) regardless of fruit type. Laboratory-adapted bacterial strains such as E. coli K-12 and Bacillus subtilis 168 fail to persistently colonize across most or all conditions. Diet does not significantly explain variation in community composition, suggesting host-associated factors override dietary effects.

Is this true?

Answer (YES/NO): NO